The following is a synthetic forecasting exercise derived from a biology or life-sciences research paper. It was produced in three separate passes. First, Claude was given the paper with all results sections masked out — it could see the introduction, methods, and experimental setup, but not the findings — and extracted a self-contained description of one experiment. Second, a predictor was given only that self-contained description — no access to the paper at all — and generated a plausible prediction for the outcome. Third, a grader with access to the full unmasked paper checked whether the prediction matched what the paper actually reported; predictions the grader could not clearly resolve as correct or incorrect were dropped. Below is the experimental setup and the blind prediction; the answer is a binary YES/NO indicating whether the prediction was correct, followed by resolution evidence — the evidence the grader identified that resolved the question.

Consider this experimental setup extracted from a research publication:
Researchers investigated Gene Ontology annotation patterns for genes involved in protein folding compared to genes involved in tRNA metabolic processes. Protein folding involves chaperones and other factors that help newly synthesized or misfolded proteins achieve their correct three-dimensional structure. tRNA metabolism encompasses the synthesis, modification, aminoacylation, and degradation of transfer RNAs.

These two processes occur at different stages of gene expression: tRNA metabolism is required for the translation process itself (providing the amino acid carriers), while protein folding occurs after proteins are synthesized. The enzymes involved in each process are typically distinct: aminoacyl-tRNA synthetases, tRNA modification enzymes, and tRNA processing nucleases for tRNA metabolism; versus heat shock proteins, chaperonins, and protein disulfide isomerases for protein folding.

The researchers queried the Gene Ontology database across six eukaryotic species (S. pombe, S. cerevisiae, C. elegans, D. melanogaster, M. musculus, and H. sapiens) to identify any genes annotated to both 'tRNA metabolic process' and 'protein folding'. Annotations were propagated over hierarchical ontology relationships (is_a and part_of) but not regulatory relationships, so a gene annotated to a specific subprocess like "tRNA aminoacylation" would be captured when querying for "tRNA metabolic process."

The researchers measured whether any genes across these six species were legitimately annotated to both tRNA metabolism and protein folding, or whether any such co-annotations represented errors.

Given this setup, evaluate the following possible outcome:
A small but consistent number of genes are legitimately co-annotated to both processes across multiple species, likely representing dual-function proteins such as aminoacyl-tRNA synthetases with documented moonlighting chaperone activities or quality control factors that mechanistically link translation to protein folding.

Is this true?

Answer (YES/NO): NO